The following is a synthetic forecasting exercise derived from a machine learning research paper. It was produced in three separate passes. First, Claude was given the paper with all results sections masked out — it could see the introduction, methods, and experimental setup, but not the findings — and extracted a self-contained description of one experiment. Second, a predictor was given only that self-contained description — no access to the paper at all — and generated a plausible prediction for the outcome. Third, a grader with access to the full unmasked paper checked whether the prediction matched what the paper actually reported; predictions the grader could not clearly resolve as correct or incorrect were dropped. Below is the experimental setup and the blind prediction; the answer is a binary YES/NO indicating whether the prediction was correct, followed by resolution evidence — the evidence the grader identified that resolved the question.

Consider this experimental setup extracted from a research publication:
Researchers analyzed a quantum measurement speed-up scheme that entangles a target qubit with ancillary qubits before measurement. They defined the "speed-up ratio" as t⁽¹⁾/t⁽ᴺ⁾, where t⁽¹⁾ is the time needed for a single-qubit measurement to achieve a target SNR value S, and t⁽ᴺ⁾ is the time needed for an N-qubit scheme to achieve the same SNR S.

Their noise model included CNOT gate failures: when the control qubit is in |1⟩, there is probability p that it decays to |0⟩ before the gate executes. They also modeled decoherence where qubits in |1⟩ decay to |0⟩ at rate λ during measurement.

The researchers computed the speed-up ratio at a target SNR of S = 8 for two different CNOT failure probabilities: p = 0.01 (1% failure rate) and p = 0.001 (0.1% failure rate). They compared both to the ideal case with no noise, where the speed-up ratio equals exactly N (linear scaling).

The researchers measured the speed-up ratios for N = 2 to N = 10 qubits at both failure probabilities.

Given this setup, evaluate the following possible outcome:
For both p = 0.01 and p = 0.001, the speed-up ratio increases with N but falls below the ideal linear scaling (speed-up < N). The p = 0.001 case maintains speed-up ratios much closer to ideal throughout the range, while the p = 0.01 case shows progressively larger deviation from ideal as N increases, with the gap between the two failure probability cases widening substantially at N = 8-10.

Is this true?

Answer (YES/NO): NO